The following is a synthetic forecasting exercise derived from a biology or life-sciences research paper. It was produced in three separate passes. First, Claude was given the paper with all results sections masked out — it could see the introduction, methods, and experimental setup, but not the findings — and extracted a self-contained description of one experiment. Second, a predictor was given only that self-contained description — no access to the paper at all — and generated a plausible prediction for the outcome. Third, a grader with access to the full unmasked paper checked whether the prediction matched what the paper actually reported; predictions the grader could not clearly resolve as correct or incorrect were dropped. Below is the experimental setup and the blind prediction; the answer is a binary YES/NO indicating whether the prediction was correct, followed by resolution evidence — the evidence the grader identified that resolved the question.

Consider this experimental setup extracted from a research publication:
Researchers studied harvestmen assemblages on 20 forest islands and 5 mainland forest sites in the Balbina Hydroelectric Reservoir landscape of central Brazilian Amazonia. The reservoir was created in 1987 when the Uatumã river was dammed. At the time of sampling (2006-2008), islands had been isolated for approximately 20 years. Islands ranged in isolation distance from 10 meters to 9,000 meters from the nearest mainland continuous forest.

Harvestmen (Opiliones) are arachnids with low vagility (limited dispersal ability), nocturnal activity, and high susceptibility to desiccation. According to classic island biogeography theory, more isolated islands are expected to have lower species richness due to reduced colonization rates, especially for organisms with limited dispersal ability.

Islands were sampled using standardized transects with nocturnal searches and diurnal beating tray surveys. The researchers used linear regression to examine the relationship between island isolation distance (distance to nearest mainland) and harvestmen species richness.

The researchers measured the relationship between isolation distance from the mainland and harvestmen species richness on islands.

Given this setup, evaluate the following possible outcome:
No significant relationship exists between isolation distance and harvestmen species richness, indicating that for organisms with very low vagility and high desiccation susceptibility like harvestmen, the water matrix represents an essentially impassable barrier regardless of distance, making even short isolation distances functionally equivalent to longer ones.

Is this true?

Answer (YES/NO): YES